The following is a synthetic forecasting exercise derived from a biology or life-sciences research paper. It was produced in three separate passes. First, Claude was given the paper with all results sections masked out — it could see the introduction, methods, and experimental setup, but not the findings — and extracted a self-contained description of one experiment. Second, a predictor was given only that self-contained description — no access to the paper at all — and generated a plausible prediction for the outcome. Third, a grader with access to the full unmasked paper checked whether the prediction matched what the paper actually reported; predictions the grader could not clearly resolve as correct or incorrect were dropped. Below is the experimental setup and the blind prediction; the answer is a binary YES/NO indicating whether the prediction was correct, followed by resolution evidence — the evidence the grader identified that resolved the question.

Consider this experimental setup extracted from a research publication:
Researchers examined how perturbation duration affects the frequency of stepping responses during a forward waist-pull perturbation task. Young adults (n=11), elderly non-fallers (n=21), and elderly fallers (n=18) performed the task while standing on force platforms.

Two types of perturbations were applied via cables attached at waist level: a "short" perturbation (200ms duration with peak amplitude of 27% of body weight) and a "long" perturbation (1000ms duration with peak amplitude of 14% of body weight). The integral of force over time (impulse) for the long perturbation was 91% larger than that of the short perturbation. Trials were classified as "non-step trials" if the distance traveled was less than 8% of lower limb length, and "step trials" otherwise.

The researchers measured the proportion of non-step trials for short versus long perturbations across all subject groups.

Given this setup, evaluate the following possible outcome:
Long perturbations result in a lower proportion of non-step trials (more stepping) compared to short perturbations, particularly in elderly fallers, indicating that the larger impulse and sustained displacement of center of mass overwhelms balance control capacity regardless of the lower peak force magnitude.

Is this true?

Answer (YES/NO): NO